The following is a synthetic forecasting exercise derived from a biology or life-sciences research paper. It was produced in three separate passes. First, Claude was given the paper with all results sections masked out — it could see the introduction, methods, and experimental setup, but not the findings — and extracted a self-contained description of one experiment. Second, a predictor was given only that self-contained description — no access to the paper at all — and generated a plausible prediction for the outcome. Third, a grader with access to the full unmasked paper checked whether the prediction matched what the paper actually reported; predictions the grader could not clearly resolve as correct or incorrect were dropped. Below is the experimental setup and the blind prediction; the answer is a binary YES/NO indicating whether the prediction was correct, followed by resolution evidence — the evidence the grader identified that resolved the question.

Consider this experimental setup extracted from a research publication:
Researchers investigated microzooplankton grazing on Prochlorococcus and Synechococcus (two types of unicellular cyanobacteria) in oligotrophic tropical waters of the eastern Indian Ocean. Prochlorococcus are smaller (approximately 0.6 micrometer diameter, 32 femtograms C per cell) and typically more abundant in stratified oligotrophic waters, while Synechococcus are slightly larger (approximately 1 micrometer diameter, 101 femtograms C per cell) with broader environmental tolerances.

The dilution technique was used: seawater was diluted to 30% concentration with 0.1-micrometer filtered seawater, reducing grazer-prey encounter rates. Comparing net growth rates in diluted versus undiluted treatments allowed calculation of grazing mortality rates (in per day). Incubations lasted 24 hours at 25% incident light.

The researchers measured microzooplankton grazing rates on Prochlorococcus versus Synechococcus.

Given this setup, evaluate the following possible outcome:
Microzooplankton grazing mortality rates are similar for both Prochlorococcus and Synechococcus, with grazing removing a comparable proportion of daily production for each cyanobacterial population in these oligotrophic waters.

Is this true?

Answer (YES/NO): YES